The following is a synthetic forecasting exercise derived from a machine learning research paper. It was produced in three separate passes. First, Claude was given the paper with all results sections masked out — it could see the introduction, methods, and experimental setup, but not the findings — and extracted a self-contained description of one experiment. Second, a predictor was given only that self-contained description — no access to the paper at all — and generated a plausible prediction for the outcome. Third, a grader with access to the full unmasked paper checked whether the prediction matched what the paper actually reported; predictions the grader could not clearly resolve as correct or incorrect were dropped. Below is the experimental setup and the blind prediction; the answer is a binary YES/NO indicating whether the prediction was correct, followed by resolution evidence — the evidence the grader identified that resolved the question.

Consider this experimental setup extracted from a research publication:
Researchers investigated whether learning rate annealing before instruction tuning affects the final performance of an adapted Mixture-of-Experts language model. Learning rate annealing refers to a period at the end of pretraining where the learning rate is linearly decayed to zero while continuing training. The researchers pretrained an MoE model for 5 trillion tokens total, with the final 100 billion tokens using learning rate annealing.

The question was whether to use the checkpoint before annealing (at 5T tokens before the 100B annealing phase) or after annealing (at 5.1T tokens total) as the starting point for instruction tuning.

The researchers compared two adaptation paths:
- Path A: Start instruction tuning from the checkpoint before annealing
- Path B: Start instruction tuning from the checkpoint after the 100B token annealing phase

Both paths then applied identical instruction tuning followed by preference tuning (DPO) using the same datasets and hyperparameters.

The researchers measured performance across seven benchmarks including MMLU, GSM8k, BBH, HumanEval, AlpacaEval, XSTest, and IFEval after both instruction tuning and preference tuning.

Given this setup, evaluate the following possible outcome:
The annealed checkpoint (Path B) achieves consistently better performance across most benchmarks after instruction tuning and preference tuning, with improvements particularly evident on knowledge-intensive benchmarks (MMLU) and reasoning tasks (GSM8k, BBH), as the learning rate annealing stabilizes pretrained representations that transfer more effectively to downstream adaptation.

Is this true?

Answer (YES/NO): NO